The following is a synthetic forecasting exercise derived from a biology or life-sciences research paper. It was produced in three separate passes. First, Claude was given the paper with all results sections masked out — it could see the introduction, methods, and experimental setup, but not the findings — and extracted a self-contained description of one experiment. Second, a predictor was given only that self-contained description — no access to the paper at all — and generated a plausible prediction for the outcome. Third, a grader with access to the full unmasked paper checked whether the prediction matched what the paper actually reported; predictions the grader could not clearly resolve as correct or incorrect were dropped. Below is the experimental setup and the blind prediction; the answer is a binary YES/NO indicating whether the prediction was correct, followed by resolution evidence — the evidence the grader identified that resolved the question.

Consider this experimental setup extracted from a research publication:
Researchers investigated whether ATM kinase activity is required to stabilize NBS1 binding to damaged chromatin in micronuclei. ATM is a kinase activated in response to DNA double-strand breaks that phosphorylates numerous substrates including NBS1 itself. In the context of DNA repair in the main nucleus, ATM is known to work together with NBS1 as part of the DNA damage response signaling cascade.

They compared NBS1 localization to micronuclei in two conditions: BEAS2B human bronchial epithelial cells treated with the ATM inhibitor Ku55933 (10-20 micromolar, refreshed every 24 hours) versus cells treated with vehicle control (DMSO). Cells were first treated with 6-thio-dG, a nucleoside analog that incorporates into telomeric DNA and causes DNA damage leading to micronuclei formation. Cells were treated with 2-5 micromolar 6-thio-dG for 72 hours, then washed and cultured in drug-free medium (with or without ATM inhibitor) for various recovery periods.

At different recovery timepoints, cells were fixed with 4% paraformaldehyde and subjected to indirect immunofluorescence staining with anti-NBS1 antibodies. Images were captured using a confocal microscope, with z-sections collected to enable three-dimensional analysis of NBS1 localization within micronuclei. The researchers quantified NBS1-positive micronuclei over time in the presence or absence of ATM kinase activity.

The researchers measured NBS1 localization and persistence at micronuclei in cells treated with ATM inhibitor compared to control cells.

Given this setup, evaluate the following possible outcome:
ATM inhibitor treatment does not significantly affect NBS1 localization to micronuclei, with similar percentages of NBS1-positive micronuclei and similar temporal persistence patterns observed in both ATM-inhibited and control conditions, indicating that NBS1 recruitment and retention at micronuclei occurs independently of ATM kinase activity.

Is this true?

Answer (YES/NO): NO